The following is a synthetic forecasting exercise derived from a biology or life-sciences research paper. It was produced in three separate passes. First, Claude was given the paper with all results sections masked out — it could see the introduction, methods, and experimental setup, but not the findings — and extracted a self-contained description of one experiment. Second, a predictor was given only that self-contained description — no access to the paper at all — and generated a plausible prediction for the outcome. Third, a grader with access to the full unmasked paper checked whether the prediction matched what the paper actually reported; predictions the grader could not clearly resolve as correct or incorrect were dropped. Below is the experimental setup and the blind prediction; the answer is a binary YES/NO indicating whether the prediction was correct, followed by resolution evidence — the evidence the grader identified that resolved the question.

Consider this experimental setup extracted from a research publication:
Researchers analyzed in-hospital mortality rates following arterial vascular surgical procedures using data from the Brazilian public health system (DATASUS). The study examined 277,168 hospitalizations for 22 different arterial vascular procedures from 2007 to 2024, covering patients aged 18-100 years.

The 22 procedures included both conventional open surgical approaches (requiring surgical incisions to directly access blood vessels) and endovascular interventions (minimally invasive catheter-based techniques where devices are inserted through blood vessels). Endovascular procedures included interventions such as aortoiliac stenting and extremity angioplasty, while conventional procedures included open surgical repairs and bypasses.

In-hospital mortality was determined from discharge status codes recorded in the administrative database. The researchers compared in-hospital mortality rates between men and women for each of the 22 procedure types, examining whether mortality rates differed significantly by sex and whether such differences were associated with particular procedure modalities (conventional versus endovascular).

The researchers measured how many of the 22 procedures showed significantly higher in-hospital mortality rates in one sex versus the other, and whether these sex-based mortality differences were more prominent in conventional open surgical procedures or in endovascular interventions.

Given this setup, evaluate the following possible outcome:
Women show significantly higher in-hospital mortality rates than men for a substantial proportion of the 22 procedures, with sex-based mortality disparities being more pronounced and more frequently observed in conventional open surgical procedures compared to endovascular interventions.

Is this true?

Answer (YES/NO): NO